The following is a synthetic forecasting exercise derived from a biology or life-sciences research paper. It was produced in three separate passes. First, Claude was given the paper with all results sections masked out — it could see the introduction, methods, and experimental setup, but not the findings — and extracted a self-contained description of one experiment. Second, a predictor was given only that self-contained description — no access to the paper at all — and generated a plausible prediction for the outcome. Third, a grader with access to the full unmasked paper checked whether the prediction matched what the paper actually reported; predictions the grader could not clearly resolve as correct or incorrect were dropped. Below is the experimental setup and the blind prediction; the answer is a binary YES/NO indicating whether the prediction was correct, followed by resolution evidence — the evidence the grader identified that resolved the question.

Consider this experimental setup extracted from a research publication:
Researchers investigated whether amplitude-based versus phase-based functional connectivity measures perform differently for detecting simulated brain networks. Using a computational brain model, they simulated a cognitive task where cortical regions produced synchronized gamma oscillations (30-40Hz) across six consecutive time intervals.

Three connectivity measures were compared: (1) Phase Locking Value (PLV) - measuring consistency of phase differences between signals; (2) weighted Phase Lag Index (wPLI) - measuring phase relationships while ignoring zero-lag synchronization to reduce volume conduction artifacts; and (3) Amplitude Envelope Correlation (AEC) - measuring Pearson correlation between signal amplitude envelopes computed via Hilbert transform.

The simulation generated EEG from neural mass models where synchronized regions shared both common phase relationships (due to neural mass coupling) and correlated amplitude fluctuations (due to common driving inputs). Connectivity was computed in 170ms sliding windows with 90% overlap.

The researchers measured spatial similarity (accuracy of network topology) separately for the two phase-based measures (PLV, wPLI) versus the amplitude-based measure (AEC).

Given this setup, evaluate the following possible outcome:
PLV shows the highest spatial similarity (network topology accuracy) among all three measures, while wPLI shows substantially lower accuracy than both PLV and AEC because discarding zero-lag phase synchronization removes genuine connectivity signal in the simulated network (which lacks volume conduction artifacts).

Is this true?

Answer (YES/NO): NO